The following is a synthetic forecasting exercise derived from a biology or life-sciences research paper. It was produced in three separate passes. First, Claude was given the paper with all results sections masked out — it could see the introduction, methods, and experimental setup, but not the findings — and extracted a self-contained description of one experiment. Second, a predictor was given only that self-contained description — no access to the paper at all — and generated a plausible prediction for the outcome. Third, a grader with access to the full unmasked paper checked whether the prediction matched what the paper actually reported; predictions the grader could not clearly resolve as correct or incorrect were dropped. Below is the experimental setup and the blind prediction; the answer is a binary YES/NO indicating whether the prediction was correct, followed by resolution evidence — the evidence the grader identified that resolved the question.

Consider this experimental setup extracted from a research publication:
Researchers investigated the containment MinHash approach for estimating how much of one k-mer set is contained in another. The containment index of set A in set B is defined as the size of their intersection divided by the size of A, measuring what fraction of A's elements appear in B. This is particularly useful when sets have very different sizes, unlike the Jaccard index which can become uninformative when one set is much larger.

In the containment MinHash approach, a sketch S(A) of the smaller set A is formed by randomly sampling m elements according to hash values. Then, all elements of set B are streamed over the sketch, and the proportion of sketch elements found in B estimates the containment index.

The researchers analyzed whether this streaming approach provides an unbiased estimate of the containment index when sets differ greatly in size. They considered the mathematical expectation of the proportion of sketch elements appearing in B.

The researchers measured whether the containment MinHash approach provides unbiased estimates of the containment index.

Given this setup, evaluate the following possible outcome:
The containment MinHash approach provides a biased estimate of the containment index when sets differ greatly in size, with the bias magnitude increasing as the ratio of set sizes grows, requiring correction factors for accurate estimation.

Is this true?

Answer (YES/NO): NO